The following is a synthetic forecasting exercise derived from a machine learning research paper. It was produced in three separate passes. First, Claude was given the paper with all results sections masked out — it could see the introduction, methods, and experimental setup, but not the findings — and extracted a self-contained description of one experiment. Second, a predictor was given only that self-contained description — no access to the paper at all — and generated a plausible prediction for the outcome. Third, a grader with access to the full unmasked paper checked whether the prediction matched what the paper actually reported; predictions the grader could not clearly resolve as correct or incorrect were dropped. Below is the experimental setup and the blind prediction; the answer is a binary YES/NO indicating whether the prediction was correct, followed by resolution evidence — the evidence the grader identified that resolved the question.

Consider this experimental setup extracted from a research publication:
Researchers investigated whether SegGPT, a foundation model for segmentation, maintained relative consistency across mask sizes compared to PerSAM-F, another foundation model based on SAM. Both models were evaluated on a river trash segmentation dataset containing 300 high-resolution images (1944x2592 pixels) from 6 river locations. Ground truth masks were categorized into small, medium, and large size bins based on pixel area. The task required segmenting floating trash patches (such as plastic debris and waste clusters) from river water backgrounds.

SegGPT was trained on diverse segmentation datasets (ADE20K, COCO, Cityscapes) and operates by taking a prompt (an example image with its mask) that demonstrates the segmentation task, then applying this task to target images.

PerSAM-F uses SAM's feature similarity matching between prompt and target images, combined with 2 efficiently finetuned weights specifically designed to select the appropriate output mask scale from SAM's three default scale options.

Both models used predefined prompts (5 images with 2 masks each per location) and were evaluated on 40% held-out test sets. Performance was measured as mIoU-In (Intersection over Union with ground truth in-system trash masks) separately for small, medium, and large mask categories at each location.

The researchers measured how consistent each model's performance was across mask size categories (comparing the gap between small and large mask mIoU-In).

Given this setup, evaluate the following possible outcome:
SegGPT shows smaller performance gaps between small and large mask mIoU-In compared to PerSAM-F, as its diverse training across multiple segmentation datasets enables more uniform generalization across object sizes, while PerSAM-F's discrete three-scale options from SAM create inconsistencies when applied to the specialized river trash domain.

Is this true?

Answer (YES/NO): YES